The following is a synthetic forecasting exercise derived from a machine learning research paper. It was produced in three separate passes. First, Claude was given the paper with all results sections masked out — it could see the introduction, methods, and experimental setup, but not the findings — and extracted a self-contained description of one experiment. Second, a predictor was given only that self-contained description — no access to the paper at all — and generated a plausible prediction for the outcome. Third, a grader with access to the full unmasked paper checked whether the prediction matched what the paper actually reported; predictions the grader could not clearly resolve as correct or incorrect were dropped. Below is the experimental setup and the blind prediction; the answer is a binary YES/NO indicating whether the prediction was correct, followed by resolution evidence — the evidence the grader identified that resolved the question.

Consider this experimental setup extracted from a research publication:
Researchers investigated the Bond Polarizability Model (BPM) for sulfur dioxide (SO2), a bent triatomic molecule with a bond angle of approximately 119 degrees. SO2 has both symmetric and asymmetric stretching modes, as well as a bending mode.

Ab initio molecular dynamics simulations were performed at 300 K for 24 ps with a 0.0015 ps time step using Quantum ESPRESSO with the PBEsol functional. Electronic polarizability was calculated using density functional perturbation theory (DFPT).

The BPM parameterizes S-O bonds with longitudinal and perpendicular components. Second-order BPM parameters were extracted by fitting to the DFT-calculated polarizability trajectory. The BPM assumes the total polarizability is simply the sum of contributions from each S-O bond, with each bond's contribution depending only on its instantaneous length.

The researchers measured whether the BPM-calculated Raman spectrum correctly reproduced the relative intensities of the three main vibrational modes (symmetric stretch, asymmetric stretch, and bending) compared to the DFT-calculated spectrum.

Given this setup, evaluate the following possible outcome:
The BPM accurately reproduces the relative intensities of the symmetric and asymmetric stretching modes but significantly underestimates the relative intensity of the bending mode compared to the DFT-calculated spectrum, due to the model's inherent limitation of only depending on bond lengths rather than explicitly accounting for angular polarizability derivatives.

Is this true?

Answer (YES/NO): NO